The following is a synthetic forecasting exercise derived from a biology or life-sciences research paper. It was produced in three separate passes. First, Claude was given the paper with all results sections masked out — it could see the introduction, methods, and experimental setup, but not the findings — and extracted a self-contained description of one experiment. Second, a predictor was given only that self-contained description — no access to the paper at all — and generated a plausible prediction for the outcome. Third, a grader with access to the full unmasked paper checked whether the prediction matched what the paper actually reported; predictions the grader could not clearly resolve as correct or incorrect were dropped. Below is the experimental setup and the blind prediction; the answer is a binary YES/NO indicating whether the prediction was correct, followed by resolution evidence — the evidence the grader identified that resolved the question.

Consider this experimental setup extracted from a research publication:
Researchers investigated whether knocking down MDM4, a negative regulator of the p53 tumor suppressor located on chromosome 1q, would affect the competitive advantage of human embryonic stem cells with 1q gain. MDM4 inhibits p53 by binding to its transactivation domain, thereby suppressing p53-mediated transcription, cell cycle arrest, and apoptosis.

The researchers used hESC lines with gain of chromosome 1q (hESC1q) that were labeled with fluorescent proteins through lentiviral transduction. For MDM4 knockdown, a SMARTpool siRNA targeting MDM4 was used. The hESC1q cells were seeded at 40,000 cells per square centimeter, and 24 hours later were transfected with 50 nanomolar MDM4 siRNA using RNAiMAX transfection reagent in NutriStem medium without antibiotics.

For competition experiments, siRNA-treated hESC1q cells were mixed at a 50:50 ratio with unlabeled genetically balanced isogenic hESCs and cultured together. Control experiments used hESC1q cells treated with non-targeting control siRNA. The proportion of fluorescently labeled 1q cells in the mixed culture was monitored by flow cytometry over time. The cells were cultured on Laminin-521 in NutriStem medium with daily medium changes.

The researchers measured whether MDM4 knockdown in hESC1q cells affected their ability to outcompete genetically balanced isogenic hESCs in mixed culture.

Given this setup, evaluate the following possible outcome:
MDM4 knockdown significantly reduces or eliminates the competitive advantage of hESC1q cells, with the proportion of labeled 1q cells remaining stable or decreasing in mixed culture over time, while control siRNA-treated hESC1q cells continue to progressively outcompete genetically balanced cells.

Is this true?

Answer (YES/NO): YES